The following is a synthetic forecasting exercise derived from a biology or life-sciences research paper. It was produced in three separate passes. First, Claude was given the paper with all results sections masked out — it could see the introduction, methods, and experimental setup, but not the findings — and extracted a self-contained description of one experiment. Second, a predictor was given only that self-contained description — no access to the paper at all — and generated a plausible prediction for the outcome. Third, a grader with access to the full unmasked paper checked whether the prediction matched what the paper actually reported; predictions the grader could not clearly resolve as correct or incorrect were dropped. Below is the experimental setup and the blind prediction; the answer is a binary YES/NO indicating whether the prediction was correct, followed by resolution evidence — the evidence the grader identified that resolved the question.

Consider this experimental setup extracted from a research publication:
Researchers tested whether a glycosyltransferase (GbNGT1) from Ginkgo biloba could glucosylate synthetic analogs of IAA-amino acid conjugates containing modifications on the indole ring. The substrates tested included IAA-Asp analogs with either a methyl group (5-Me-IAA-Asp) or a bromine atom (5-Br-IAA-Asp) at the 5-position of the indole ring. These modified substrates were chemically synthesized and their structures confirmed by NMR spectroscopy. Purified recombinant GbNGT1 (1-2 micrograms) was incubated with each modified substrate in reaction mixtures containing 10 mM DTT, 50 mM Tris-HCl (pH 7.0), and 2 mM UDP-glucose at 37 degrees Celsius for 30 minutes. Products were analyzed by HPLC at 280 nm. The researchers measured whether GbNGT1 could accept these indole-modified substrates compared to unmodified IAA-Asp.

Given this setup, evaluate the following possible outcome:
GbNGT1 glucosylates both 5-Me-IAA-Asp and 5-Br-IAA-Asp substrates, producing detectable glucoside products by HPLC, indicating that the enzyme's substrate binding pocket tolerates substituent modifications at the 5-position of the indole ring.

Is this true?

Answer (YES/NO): NO